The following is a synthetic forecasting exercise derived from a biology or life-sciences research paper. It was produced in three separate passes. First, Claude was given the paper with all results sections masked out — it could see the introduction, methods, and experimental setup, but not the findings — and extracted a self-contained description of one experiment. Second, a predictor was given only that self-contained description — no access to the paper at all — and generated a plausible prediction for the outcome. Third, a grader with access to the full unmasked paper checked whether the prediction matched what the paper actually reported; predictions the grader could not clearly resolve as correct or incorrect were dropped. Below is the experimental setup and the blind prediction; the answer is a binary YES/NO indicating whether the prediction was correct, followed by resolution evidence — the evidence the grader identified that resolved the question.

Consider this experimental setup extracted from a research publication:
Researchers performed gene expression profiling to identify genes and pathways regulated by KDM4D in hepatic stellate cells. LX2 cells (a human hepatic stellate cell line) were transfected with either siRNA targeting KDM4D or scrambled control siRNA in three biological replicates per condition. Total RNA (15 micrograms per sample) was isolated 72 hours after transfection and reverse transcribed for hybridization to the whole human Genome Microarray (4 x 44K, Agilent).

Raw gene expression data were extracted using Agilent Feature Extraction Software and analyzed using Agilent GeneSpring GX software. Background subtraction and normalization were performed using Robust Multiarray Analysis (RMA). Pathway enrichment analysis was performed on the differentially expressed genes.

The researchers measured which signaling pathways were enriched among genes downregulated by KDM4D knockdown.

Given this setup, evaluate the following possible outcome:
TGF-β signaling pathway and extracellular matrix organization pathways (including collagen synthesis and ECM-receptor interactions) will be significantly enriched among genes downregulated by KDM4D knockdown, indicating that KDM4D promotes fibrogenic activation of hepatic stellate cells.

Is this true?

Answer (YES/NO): NO